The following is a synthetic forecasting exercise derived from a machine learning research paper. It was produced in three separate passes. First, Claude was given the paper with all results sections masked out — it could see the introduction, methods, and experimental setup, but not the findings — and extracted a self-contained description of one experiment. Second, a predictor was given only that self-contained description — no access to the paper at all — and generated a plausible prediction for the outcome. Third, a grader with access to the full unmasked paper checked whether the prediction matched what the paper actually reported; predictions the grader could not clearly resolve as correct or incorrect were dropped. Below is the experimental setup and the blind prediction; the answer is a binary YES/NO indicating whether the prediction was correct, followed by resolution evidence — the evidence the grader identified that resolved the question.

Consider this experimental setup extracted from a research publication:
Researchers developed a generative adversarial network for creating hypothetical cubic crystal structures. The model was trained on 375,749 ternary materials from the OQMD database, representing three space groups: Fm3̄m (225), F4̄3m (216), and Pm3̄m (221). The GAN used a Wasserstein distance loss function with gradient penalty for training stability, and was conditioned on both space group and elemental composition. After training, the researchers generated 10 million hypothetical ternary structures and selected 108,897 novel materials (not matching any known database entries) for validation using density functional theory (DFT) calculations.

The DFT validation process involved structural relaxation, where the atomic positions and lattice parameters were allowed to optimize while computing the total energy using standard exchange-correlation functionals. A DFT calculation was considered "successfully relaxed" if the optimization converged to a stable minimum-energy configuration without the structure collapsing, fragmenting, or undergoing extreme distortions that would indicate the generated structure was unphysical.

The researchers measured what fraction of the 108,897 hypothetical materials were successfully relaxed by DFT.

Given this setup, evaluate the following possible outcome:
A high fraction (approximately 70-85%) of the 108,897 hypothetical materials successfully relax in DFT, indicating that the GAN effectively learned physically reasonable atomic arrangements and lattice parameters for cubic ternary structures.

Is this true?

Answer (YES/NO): NO